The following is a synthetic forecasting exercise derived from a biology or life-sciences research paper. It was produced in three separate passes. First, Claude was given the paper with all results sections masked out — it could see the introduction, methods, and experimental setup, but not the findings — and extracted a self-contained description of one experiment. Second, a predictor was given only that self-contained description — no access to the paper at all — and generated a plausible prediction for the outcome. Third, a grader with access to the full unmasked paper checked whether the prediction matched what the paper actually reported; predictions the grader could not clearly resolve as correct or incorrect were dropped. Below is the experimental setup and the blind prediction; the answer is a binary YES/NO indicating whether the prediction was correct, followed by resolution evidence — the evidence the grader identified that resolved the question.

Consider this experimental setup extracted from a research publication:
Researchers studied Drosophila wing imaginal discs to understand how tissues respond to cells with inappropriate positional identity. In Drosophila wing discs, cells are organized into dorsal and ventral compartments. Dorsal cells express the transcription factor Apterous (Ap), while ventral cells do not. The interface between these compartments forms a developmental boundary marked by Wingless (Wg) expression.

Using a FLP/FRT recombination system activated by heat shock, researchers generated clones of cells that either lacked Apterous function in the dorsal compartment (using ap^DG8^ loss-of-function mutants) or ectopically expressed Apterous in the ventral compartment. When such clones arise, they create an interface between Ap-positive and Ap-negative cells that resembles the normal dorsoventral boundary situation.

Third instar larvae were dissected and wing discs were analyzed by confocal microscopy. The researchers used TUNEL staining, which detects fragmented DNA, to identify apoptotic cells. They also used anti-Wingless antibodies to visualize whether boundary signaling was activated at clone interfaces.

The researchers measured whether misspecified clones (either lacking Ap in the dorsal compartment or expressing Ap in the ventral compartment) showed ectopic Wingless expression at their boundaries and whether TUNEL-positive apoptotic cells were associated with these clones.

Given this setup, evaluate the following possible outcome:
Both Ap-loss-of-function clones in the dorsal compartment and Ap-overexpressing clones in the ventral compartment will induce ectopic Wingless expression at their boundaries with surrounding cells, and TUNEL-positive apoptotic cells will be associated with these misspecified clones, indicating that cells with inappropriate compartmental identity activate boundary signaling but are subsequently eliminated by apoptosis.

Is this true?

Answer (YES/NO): YES